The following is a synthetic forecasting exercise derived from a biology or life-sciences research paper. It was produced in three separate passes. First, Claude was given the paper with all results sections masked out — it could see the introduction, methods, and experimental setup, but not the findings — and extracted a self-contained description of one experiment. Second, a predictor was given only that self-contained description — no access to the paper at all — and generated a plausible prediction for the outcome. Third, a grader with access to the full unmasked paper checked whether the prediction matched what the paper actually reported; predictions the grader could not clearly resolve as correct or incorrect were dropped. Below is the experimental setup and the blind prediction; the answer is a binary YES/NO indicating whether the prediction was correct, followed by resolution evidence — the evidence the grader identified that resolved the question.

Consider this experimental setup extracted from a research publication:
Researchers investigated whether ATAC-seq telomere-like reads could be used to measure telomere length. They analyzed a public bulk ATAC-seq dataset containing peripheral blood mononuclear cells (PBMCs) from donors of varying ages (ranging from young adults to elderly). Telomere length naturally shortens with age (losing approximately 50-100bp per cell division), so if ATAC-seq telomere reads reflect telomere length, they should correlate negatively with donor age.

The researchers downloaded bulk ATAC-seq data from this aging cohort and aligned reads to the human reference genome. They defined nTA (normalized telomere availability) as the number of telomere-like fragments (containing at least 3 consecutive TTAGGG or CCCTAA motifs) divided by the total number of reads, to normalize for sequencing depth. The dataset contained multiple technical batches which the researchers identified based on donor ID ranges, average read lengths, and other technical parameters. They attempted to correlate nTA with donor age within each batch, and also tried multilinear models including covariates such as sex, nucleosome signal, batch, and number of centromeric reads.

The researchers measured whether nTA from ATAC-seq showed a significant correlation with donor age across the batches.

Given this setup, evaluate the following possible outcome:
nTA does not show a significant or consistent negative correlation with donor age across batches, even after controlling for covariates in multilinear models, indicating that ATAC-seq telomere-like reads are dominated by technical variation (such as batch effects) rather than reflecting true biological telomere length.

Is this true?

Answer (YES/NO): YES